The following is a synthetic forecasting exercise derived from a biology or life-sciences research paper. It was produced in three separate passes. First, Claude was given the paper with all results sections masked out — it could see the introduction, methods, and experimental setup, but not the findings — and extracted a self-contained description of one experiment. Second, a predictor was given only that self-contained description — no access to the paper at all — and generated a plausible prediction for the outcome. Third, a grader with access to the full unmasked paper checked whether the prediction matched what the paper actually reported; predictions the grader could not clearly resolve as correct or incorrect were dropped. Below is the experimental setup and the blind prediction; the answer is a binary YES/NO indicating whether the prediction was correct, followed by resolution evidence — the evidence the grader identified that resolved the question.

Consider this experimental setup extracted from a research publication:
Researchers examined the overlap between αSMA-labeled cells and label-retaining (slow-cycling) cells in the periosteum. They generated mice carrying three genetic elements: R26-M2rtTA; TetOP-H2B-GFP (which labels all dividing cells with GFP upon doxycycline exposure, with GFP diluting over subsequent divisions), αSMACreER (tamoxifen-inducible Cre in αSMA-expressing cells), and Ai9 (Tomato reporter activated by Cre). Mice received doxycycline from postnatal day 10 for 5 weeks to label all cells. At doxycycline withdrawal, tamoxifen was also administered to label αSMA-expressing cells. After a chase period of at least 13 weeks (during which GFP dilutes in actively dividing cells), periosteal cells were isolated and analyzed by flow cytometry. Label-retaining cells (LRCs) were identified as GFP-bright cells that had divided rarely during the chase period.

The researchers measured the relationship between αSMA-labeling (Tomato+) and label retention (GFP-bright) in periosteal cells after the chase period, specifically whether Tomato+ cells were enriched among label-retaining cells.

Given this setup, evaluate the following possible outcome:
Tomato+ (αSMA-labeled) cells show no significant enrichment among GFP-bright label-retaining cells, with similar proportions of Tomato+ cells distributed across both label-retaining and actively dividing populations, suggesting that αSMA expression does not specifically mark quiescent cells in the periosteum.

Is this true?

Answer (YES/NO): NO